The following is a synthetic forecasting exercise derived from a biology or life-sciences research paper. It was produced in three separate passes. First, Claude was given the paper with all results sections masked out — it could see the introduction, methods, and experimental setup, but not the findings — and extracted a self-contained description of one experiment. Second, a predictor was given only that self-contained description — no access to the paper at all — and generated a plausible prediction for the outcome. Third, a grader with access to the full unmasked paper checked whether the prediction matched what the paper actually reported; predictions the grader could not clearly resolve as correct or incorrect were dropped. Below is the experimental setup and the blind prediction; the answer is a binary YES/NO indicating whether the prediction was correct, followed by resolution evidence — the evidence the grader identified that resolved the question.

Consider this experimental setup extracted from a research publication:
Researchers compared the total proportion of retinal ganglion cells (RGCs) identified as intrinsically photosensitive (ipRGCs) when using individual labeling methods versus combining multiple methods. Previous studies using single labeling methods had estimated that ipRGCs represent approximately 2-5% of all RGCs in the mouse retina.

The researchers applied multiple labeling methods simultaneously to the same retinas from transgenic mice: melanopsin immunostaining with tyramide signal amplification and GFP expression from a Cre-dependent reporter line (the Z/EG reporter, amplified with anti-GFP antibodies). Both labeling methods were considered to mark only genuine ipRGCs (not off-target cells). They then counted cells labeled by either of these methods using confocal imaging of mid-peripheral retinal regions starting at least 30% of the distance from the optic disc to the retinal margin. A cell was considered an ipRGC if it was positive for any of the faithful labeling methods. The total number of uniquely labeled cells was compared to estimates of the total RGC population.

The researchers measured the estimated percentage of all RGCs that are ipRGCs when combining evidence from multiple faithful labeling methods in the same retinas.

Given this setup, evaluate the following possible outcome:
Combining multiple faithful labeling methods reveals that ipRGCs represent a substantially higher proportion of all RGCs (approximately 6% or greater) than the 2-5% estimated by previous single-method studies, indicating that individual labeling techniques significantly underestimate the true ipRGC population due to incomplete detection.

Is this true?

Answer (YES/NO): YES